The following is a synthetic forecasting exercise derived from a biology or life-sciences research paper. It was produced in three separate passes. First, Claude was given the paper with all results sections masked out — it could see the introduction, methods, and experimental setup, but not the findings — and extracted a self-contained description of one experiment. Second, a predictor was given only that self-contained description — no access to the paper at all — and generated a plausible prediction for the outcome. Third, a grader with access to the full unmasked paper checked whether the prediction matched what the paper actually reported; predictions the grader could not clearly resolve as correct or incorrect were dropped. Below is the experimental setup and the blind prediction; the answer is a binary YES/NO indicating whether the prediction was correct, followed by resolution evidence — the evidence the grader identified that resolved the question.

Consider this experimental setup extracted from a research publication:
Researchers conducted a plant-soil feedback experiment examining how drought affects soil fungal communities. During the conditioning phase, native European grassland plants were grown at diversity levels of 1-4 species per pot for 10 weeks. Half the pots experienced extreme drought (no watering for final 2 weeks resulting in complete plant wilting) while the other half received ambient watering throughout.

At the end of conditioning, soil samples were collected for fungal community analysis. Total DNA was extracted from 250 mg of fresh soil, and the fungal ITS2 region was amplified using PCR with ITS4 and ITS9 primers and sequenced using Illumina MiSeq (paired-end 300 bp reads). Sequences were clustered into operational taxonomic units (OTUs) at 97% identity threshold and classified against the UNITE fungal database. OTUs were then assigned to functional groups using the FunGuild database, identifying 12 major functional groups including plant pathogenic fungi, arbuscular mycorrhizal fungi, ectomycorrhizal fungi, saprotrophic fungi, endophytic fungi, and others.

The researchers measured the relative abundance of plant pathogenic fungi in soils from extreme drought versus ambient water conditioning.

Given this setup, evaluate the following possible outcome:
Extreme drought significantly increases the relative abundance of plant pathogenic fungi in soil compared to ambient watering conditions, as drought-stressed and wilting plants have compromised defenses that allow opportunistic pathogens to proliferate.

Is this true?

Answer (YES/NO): NO